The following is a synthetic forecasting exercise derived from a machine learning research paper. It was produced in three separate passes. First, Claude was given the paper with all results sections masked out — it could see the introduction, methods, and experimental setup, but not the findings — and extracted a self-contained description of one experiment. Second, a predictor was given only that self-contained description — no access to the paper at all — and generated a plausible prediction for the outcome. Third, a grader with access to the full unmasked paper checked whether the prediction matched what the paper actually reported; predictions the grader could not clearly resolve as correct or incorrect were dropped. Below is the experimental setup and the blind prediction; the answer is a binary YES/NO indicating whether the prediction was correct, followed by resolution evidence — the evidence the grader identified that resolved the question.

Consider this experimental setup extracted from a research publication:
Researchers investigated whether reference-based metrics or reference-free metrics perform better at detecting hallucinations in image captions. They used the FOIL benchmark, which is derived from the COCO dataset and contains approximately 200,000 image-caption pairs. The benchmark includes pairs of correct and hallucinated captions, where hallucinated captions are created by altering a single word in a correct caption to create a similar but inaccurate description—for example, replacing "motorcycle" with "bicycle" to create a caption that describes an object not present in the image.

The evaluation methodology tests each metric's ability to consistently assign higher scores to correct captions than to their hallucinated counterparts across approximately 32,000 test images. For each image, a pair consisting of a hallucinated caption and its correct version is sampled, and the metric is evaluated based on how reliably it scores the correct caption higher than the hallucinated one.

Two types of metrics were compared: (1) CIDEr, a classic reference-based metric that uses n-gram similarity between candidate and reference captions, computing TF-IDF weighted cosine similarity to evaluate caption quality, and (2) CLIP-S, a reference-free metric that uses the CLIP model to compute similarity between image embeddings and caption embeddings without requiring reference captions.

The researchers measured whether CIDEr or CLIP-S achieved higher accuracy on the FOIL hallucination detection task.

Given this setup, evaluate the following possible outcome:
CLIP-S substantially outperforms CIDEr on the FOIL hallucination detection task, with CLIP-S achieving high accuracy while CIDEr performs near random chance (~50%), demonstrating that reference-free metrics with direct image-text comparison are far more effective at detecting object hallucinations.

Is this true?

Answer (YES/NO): NO